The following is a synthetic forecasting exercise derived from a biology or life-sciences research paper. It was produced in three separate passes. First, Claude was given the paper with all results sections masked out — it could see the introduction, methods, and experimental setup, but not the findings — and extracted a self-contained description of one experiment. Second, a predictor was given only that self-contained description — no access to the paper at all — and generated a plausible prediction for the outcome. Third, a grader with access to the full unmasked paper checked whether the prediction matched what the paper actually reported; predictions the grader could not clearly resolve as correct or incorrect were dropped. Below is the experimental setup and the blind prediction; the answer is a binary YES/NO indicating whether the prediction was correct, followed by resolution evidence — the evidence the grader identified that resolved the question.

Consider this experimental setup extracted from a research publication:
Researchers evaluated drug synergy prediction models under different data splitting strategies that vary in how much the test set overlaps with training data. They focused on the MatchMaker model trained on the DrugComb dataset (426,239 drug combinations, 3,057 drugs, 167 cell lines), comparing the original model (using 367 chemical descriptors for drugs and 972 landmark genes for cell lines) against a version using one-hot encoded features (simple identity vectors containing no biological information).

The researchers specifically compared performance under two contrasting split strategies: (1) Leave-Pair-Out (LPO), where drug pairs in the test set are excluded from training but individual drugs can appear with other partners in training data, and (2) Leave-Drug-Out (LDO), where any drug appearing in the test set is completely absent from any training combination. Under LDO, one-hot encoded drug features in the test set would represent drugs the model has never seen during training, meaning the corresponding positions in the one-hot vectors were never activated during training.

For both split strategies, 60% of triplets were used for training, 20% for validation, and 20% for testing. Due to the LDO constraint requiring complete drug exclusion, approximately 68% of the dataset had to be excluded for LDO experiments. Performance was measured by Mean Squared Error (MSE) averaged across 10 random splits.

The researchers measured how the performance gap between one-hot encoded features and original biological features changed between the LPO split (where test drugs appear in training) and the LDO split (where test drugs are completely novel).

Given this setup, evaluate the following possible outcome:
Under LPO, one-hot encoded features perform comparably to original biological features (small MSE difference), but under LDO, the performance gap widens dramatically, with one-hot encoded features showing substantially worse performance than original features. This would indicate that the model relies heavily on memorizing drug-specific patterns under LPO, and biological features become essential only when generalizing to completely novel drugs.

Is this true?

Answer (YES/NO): NO